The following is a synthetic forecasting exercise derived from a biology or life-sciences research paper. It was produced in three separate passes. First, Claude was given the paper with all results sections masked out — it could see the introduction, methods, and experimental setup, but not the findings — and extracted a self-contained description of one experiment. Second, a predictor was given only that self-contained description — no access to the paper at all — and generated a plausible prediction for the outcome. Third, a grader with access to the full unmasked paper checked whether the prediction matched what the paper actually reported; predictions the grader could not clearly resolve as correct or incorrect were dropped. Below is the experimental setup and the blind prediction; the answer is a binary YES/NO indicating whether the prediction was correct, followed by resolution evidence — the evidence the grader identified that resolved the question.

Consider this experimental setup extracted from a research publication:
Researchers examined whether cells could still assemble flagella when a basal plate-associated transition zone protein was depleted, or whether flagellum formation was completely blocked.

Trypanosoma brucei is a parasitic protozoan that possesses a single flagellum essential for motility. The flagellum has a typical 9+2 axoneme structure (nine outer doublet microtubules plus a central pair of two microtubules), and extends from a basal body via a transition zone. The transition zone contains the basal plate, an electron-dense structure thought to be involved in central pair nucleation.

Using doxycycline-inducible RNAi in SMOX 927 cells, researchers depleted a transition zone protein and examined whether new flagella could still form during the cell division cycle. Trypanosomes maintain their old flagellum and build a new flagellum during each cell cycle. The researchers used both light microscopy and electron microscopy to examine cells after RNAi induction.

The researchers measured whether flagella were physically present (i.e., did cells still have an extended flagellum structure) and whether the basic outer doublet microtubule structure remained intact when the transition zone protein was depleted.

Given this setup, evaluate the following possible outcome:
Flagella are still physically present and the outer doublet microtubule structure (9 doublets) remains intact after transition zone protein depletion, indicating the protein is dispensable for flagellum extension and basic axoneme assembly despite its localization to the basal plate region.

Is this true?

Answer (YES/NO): YES